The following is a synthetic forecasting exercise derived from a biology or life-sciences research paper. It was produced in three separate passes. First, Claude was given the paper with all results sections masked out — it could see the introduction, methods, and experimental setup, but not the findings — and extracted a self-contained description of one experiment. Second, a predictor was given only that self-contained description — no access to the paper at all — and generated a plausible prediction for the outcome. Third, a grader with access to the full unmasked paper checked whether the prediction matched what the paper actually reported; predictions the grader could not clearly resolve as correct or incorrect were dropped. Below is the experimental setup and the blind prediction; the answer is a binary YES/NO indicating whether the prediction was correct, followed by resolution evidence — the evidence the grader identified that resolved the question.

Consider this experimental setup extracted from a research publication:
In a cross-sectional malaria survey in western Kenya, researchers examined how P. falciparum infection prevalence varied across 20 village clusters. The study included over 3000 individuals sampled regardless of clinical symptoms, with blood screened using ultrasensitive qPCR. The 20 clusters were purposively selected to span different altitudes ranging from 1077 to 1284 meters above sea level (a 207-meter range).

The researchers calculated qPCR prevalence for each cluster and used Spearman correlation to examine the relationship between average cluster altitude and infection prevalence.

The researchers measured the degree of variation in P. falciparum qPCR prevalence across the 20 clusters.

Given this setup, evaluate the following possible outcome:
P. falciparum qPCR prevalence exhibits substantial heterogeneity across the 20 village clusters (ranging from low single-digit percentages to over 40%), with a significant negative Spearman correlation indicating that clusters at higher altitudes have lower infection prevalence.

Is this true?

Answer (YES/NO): NO